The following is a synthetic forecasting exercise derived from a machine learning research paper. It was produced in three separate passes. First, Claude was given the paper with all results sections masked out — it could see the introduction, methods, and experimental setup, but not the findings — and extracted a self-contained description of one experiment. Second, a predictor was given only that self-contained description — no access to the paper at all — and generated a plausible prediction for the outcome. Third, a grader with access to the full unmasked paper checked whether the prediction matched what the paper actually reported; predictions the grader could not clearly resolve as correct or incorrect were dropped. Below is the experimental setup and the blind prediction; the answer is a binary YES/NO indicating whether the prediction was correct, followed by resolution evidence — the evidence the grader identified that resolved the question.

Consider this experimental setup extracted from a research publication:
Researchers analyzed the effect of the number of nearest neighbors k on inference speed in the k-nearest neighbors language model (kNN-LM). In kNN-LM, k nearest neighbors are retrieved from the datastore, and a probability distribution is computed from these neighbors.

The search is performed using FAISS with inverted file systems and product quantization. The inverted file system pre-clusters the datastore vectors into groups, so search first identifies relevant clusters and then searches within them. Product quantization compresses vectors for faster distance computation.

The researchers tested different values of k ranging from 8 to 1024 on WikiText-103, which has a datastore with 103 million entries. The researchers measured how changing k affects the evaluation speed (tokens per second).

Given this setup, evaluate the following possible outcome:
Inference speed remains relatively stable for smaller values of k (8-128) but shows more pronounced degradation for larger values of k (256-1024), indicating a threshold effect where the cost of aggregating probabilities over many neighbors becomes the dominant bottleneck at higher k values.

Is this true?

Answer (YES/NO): NO